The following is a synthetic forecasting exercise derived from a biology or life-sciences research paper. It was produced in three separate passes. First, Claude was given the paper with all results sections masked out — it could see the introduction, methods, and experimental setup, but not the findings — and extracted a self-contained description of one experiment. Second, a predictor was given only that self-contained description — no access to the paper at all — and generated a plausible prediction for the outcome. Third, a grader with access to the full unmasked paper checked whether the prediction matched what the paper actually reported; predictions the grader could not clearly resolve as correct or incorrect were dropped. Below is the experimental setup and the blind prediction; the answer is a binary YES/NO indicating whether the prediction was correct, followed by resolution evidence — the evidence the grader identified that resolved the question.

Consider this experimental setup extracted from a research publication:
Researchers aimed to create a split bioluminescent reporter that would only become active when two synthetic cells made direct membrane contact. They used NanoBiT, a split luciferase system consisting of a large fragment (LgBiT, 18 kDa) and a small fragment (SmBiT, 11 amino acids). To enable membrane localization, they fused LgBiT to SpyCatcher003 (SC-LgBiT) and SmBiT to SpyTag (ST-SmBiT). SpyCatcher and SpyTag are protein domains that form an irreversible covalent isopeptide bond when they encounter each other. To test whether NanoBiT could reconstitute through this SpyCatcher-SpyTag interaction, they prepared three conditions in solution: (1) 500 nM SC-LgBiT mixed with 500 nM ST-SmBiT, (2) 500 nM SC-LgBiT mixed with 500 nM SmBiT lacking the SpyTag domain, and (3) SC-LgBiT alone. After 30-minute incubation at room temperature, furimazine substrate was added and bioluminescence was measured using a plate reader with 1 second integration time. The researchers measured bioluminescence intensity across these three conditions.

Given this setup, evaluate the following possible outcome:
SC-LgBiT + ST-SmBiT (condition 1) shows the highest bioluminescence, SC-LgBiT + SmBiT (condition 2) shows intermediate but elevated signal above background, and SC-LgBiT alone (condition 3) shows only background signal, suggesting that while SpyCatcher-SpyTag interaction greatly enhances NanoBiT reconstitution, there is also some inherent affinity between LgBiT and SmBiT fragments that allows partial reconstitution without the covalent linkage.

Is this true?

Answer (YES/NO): NO